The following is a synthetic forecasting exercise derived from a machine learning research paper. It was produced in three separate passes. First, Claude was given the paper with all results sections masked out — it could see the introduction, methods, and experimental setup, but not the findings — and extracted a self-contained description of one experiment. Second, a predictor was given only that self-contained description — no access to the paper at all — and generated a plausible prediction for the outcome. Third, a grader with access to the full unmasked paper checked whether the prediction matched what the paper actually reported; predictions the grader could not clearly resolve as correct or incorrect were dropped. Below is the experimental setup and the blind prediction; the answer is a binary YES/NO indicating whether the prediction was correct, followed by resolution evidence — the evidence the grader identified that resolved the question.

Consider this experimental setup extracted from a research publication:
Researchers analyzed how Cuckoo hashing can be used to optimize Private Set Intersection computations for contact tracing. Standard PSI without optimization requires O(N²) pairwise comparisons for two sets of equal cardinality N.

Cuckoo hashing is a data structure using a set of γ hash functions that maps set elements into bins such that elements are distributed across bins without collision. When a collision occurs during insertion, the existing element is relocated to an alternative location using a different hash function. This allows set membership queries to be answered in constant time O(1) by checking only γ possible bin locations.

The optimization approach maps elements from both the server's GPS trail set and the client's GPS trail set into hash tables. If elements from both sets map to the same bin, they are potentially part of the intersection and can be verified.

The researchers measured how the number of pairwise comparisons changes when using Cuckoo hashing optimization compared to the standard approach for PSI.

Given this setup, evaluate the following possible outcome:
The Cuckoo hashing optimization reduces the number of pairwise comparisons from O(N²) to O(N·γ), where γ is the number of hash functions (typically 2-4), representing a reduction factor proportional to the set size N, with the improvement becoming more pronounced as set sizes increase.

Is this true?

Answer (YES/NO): NO